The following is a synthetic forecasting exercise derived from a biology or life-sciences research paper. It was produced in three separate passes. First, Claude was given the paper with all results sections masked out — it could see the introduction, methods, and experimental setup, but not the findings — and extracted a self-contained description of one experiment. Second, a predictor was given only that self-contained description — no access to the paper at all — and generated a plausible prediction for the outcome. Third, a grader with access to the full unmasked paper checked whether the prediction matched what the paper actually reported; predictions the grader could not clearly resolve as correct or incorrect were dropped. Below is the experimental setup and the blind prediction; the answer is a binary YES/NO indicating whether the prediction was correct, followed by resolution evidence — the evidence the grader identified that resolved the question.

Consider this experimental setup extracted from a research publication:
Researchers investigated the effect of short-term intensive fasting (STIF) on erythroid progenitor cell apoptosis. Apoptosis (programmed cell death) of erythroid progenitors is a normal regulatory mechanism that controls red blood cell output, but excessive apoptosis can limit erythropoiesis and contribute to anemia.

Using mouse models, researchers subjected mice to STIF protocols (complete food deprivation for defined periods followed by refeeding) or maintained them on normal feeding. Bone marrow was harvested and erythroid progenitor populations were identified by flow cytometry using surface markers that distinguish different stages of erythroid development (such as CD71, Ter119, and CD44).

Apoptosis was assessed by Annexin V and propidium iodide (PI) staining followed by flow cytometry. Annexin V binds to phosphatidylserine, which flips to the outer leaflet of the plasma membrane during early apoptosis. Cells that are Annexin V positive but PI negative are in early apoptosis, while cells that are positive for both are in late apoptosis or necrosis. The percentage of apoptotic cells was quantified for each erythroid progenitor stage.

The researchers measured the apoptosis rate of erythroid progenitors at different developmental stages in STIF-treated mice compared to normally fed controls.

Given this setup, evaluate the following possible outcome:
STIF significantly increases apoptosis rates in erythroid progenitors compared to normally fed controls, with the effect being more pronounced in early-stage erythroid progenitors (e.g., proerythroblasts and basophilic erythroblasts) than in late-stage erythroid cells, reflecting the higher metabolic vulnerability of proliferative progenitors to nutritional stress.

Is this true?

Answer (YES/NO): NO